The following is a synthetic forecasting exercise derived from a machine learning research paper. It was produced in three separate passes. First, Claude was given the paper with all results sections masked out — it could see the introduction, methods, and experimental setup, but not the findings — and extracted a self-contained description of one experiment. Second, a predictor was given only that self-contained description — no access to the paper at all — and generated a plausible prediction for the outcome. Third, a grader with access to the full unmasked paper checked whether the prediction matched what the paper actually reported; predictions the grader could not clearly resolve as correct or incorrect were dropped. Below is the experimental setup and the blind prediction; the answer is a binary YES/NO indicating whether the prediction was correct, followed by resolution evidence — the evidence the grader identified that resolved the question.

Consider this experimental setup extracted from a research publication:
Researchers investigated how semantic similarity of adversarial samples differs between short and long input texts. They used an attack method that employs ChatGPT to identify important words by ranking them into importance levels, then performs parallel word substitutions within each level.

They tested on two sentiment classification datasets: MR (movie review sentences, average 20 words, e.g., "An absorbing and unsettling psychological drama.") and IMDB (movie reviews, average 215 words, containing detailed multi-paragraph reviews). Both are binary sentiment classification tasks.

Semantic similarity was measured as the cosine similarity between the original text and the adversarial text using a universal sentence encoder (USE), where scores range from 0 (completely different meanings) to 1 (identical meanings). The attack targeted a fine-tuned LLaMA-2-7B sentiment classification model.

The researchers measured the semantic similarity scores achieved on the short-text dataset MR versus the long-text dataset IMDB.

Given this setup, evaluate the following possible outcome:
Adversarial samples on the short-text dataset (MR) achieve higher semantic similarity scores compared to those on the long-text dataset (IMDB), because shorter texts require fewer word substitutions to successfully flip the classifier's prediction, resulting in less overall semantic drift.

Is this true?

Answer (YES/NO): NO